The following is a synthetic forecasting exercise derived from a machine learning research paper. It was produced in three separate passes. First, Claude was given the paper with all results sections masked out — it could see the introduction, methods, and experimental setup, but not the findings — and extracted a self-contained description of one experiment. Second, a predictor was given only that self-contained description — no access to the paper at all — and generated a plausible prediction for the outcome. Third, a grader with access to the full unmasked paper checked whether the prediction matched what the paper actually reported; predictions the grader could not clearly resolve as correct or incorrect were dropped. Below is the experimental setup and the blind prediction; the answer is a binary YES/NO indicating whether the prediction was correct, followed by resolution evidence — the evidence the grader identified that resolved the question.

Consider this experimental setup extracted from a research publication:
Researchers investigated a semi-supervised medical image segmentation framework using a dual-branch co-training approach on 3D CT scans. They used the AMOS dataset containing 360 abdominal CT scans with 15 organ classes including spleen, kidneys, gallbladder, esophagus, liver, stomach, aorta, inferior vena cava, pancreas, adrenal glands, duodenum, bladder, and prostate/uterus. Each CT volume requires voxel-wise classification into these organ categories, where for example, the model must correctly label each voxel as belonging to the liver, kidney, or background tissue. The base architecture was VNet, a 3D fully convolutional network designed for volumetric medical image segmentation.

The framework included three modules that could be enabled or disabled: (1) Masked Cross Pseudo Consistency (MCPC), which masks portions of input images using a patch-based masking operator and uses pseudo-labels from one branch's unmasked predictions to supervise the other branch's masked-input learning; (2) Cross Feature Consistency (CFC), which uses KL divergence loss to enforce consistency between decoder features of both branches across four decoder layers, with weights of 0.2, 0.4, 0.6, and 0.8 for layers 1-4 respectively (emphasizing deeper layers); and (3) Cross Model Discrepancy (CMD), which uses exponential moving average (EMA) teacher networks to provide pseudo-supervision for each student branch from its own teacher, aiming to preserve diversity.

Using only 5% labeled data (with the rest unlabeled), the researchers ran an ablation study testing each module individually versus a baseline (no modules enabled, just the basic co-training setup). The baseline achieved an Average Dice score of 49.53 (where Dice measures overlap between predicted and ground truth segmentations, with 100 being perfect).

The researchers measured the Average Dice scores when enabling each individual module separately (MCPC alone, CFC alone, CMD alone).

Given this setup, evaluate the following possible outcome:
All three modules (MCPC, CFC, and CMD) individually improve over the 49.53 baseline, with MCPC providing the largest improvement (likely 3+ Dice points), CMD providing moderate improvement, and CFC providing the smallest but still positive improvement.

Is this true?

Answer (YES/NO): YES